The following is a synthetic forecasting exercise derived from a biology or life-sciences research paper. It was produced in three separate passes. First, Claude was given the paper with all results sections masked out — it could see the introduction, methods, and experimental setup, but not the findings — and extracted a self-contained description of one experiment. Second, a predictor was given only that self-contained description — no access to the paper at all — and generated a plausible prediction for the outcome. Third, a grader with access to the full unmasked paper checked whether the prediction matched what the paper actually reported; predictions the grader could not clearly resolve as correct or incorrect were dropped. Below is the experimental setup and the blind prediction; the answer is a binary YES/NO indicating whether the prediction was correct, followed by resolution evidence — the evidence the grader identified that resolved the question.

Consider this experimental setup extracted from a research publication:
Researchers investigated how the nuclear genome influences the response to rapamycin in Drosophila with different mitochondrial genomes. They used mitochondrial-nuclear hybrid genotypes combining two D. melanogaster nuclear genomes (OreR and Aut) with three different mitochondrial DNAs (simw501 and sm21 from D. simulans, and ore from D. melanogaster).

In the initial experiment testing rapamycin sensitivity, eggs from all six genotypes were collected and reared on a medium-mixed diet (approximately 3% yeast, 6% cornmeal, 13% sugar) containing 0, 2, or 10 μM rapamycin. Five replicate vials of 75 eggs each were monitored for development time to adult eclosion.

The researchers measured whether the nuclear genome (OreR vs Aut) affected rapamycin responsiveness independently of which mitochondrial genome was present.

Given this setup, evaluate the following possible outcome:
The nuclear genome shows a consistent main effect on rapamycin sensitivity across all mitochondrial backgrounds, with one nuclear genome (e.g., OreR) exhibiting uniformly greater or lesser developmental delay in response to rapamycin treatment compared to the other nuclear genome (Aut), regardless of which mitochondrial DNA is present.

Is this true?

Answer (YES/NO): NO